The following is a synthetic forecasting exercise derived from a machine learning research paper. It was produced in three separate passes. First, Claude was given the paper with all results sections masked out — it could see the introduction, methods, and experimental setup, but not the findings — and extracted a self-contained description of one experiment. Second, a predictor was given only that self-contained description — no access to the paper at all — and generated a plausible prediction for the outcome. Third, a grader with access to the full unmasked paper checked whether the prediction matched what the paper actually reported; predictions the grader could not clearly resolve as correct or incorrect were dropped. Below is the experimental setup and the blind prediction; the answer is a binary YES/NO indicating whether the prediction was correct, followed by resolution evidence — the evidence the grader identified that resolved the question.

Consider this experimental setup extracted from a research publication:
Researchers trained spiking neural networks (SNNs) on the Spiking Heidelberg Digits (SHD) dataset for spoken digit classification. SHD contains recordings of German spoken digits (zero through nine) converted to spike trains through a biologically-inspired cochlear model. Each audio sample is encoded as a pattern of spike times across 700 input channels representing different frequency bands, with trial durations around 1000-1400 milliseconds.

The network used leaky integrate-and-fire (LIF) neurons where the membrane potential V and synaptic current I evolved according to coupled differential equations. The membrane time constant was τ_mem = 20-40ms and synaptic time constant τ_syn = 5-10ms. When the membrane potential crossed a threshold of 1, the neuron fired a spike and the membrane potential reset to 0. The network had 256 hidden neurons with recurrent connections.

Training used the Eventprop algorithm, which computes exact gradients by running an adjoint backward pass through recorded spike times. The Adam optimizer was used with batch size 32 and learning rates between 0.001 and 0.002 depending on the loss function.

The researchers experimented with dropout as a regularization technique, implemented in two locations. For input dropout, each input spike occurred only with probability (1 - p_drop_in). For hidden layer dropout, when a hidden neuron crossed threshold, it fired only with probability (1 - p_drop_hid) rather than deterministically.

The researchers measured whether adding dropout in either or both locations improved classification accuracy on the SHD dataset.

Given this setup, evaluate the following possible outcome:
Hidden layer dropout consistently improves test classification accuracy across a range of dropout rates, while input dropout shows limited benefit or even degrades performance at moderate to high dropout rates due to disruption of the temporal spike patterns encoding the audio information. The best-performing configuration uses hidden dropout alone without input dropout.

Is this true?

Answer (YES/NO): NO